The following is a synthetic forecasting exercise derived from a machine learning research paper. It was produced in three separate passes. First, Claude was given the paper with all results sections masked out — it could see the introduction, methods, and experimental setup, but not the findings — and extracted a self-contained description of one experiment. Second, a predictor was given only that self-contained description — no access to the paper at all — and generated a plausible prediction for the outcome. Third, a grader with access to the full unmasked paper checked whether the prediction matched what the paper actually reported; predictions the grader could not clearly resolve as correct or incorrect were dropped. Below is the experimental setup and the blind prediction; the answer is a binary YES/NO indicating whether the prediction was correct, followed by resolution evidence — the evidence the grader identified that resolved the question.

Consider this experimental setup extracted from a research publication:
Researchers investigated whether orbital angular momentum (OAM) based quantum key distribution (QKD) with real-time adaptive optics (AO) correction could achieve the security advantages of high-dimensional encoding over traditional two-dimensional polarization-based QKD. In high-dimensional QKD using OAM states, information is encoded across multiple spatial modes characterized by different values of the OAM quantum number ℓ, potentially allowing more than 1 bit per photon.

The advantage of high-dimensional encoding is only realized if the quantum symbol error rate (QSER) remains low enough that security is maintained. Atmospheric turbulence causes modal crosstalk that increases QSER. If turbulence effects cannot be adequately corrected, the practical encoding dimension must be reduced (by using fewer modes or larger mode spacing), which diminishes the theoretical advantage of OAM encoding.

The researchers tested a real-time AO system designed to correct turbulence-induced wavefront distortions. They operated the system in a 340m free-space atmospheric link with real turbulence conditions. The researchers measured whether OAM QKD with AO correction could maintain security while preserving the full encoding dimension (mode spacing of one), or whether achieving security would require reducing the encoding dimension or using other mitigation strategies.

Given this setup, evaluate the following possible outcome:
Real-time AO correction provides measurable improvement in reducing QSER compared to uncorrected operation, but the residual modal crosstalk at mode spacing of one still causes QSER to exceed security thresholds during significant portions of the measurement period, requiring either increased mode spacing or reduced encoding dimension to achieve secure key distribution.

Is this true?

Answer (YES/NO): YES